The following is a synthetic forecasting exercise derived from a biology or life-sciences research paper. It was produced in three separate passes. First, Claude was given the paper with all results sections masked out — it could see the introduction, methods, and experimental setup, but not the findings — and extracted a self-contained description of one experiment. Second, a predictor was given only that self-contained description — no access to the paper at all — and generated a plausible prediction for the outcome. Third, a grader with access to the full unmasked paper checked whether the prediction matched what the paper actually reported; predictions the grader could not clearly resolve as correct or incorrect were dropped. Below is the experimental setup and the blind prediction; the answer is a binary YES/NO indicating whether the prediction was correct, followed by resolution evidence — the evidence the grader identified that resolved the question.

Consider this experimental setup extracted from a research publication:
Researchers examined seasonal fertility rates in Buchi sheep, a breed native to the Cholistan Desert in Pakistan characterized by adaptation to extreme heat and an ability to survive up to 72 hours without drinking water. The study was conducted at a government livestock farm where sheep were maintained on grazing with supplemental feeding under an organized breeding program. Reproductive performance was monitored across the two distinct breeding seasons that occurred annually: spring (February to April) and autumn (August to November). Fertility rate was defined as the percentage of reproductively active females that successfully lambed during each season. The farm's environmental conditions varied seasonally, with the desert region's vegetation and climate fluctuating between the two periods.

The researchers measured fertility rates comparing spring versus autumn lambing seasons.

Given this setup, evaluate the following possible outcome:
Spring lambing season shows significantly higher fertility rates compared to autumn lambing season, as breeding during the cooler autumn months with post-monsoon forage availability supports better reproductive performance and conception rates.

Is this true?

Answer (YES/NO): YES